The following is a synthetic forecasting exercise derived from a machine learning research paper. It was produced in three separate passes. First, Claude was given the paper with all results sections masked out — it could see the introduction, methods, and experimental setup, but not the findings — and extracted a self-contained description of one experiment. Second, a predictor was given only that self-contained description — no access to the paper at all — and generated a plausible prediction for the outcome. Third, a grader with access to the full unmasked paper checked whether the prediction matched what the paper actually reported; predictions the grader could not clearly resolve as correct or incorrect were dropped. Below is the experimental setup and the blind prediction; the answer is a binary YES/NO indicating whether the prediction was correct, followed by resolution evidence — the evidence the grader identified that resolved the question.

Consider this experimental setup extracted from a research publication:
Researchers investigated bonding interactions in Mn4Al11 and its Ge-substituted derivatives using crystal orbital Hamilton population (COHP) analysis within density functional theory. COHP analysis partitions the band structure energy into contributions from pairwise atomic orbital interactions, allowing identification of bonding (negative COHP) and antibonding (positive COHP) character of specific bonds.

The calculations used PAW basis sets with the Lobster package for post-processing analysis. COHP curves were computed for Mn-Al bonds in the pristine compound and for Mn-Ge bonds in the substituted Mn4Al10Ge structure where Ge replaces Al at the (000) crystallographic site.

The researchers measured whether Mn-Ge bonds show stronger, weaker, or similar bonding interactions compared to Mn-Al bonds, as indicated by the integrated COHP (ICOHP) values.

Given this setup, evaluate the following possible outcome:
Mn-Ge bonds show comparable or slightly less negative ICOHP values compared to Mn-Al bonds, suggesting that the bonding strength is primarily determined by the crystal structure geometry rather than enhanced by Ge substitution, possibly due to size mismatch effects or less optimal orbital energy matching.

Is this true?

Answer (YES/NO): NO